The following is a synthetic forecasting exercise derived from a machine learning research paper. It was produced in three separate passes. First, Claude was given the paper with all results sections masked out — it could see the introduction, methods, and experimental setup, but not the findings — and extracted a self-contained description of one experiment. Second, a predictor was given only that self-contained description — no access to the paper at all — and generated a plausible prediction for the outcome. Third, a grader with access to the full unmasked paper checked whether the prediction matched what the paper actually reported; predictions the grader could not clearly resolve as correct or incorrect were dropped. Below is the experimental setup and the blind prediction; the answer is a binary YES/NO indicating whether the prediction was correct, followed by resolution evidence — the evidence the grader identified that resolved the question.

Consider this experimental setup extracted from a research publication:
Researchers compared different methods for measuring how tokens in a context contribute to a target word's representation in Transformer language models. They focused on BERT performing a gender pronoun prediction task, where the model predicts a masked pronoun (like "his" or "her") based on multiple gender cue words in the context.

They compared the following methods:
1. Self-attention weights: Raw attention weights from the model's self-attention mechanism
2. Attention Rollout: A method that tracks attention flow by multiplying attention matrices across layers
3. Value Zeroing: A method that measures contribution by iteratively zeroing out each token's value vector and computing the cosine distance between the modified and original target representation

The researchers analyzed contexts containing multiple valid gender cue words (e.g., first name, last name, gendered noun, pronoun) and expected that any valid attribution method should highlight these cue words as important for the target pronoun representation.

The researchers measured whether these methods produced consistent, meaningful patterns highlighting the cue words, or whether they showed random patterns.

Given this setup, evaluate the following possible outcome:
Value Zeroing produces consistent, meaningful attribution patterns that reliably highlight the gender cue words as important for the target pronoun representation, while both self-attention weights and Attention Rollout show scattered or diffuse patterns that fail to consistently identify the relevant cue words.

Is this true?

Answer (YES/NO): YES